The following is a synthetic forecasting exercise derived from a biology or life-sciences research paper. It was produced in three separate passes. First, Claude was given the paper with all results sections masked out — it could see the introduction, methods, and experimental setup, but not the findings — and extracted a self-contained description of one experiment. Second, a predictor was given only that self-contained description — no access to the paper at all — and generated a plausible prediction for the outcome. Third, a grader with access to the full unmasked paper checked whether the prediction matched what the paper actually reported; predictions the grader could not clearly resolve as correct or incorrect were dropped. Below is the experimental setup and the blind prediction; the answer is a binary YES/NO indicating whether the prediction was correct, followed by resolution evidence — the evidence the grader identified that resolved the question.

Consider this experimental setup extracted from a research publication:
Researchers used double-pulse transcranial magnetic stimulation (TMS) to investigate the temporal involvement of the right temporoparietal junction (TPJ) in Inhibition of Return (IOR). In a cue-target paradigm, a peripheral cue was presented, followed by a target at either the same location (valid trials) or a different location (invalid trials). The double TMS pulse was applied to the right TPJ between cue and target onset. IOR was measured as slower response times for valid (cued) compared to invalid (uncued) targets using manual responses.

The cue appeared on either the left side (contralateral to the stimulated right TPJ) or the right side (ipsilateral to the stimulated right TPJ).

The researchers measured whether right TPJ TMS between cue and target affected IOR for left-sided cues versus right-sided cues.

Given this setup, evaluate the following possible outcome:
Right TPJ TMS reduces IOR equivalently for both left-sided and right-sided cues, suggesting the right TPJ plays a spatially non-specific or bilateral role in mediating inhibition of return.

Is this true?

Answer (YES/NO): NO